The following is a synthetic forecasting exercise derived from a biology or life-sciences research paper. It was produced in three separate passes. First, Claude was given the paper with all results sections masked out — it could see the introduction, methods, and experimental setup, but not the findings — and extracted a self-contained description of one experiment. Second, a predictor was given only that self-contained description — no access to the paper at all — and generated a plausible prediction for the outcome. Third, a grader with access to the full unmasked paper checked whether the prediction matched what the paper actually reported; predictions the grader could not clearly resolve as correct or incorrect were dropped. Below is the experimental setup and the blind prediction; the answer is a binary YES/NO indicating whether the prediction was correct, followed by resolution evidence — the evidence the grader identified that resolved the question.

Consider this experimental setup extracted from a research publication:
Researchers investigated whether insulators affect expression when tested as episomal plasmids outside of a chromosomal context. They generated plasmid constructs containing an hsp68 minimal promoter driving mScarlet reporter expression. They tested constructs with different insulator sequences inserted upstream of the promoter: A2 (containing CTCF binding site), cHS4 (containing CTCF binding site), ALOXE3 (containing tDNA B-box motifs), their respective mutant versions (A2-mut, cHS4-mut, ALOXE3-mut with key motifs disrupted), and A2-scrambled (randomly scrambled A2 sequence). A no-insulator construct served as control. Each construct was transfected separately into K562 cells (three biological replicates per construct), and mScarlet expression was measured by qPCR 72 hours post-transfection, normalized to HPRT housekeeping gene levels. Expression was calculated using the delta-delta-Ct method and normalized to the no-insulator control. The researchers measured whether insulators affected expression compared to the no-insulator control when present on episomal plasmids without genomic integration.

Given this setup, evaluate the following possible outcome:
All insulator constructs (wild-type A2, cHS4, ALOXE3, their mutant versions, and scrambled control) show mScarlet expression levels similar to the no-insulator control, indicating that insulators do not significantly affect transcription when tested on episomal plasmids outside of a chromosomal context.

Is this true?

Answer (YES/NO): NO